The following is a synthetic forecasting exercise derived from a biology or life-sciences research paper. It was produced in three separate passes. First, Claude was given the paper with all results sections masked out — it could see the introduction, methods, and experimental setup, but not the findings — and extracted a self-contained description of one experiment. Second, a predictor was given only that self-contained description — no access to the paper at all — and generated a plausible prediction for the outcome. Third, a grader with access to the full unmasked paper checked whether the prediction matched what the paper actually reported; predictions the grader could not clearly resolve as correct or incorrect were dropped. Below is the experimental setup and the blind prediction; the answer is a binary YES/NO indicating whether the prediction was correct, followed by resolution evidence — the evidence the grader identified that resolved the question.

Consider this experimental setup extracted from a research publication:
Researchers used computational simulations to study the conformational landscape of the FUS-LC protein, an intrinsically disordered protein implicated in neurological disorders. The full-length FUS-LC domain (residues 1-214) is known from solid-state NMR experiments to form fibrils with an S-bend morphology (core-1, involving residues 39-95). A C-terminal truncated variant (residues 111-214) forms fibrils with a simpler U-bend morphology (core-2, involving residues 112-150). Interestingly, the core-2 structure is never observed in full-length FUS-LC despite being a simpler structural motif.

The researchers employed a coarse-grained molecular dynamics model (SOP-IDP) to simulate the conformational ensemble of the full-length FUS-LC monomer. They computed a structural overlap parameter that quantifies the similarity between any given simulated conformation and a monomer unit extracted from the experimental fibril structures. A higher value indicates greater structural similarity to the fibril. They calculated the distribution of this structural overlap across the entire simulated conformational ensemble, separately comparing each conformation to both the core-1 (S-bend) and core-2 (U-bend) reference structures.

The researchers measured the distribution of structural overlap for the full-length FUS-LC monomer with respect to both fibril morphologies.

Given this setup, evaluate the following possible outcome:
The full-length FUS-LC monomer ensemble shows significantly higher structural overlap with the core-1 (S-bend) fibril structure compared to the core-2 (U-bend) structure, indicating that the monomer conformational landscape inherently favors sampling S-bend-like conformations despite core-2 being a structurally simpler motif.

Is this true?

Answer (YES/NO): YES